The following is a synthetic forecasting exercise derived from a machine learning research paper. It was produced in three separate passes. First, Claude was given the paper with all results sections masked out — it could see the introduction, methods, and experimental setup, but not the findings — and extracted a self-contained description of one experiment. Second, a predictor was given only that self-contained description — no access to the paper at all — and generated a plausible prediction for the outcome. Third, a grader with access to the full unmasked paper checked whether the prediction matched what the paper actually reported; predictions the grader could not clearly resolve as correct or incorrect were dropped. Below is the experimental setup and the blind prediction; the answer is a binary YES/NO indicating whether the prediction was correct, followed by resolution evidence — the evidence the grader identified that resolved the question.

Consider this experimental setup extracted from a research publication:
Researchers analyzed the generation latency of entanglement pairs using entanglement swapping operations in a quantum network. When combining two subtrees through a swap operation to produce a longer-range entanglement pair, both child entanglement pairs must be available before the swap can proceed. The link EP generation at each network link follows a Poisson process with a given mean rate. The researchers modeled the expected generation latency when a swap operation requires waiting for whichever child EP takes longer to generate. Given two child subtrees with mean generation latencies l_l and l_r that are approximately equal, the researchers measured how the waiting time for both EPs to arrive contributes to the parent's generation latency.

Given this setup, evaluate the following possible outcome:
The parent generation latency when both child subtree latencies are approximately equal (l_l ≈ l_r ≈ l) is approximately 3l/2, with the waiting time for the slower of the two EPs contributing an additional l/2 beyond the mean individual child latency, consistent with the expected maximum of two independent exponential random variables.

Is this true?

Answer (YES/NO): NO